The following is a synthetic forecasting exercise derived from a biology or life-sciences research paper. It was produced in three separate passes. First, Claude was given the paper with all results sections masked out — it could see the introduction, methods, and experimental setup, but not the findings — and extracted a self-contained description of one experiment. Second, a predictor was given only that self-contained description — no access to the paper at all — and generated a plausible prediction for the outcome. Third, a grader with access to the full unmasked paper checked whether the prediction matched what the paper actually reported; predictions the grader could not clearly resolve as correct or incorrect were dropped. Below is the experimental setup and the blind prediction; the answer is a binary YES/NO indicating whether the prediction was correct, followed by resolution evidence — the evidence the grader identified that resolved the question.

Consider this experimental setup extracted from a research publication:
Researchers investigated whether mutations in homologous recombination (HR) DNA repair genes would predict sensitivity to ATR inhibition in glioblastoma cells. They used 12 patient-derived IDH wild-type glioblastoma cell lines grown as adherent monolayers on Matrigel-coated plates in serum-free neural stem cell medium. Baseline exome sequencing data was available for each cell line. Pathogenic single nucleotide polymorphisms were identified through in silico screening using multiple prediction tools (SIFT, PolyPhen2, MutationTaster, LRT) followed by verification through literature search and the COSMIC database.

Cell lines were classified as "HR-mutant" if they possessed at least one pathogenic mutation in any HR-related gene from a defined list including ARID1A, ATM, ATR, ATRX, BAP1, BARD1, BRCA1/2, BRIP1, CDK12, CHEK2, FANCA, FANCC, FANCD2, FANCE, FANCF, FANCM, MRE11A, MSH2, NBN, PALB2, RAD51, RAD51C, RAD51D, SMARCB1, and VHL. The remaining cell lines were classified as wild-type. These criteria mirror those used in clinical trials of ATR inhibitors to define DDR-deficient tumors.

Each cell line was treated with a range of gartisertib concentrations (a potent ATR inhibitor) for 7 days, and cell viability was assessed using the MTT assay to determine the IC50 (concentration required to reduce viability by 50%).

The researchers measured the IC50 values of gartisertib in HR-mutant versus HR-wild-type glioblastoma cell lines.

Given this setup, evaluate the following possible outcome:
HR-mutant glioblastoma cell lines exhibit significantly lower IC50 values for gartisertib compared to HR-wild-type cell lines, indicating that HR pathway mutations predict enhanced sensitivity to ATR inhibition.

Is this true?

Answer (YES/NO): YES